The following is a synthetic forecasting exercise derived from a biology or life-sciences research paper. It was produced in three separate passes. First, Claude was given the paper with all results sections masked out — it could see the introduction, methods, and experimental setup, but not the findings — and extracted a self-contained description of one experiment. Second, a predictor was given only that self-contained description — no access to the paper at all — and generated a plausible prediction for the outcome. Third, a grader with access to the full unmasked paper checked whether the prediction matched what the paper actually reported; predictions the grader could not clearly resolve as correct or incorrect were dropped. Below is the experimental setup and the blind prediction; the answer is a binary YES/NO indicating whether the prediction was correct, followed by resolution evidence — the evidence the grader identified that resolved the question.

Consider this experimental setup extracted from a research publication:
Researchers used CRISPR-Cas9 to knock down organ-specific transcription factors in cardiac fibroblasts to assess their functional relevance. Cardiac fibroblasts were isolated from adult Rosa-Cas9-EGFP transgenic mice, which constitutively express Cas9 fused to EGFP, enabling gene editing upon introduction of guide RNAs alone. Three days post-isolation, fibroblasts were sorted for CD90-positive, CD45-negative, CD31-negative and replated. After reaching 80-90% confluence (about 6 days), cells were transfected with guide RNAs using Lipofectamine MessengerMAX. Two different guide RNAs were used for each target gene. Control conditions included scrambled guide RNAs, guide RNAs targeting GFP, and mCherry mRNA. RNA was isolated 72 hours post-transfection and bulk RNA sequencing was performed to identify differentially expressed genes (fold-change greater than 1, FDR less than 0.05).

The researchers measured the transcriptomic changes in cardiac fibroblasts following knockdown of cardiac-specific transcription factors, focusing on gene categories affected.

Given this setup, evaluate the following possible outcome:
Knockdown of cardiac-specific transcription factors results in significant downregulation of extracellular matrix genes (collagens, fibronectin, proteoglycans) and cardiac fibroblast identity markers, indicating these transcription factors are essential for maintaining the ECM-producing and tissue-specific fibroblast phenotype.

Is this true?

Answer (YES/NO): NO